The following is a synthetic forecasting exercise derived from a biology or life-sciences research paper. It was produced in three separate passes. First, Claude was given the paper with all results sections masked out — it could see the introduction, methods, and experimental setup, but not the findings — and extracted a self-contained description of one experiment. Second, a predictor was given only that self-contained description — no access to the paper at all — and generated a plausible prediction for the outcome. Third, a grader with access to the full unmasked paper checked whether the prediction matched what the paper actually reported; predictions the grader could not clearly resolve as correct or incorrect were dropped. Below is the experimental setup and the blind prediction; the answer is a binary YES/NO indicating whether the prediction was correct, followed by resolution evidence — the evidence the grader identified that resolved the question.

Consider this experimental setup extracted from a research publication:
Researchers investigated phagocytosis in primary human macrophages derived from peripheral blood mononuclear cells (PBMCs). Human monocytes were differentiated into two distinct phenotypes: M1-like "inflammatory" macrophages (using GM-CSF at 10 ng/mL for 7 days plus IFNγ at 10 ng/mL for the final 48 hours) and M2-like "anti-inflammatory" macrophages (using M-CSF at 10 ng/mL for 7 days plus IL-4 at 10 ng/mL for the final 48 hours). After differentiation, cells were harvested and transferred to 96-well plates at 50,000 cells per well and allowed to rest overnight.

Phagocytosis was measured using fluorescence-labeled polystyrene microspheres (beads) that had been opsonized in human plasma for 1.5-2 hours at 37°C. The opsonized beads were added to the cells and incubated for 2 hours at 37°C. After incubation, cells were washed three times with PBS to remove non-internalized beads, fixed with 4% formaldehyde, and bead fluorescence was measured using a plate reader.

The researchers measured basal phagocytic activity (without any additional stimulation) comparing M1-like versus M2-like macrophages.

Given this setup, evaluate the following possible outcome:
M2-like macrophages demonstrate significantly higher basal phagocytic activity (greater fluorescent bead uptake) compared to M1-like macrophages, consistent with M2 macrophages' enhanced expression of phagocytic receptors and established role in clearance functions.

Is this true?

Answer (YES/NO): YES